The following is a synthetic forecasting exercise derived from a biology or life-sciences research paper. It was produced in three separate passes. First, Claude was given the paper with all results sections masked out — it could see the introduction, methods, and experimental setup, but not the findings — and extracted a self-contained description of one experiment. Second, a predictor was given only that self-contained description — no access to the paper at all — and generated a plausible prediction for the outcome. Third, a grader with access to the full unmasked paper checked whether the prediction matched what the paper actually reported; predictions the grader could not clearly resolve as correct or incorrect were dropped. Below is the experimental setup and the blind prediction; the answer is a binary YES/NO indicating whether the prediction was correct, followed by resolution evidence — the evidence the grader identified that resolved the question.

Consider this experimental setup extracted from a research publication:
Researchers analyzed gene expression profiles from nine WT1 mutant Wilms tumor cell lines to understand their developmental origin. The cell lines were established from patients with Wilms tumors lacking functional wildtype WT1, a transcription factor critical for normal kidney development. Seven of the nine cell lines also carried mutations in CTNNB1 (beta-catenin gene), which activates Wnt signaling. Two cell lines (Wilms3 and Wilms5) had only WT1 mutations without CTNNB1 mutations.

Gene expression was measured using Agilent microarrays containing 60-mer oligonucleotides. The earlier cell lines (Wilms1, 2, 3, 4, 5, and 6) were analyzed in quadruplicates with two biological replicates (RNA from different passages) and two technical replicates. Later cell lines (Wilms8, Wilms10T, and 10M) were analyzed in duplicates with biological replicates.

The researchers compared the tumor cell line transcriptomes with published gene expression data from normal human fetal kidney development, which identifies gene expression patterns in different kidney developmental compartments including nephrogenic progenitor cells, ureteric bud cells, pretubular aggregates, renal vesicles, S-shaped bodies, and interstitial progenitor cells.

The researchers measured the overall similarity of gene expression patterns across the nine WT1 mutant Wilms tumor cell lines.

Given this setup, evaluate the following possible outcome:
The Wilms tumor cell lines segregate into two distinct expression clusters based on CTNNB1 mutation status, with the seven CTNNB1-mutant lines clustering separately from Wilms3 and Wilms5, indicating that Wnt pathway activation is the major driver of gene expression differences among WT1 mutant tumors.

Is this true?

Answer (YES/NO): NO